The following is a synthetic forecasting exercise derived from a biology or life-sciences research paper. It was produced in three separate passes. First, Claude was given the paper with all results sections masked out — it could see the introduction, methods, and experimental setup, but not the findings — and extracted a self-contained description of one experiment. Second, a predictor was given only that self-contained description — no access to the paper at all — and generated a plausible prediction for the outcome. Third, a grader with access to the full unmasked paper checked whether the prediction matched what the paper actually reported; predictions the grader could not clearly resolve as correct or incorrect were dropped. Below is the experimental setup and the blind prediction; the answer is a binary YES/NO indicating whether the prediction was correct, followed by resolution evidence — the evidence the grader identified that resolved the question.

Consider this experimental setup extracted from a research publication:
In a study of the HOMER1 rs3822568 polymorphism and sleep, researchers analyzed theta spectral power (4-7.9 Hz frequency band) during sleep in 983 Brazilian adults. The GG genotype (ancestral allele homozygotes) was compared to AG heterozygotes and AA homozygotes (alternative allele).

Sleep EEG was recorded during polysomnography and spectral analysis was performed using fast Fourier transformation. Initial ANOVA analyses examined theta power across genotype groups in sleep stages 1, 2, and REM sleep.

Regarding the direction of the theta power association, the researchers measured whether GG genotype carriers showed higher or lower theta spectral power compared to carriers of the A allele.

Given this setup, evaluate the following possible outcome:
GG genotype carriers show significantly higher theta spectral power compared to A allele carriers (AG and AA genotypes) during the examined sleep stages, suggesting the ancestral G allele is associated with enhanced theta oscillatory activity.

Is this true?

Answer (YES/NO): NO